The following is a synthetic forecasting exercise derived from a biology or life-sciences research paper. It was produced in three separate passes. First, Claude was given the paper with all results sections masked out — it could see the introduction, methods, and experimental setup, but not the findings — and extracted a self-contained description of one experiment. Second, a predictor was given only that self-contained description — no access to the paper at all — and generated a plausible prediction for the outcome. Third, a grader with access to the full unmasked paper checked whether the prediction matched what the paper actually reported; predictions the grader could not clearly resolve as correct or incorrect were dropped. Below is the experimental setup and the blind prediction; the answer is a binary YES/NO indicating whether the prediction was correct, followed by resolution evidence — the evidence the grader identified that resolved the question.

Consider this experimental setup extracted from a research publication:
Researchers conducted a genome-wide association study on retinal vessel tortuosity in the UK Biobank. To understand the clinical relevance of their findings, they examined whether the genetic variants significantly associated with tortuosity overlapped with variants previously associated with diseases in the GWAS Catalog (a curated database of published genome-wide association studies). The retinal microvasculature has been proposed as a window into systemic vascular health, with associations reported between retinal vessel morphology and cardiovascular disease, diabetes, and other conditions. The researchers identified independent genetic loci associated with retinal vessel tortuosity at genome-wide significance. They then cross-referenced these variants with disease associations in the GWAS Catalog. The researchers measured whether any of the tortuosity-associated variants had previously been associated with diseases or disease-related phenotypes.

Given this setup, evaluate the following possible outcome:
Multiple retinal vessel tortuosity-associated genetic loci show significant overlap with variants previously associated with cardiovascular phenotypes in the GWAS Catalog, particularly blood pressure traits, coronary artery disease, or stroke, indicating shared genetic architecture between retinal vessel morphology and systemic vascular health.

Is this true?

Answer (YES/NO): YES